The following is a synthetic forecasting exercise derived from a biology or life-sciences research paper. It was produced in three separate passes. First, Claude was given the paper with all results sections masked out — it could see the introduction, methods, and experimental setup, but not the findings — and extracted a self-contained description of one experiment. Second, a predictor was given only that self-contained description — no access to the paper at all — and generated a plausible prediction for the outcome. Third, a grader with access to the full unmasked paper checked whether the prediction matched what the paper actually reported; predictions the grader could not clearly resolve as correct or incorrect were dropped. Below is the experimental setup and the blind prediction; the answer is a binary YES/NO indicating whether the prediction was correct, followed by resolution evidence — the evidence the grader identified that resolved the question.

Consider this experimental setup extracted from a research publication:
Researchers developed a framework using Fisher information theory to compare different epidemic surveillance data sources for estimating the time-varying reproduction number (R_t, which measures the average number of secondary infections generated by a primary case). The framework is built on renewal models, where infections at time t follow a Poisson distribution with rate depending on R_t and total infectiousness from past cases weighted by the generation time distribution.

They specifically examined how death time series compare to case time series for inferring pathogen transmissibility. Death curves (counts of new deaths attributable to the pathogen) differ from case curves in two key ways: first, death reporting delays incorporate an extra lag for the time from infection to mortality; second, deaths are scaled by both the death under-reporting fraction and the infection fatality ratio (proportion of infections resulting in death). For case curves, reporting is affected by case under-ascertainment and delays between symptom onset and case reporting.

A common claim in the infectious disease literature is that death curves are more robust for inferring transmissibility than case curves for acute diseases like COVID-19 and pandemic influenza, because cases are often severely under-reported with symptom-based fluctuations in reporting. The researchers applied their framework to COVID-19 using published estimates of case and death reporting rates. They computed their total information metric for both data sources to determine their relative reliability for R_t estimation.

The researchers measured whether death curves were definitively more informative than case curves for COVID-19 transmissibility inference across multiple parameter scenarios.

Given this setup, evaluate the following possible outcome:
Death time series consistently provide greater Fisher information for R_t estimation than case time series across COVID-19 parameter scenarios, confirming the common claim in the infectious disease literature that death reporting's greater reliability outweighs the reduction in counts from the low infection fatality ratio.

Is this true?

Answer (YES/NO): NO